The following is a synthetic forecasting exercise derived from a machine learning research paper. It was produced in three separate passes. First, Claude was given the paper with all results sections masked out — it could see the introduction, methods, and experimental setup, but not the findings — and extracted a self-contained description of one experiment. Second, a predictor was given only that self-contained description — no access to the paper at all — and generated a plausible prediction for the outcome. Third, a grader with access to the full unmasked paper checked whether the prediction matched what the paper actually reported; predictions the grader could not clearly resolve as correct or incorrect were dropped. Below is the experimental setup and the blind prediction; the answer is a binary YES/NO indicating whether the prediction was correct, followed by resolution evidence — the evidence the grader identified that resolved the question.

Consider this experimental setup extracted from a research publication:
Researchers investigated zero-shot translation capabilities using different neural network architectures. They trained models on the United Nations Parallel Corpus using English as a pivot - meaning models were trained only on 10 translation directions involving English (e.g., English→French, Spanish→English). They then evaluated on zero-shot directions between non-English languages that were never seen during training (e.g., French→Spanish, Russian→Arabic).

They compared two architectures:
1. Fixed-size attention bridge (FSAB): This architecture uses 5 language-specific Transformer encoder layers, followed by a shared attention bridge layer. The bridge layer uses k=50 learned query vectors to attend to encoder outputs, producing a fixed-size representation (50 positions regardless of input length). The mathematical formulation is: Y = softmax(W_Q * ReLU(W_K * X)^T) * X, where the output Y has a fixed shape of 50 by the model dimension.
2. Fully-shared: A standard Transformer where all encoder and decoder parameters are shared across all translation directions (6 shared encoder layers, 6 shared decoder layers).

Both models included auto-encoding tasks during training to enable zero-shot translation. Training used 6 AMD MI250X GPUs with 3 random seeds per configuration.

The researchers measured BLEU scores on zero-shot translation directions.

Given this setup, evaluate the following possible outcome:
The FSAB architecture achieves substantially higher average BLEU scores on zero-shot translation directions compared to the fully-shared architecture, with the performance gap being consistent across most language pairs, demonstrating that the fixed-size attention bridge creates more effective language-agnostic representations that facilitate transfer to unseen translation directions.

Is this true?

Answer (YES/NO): NO